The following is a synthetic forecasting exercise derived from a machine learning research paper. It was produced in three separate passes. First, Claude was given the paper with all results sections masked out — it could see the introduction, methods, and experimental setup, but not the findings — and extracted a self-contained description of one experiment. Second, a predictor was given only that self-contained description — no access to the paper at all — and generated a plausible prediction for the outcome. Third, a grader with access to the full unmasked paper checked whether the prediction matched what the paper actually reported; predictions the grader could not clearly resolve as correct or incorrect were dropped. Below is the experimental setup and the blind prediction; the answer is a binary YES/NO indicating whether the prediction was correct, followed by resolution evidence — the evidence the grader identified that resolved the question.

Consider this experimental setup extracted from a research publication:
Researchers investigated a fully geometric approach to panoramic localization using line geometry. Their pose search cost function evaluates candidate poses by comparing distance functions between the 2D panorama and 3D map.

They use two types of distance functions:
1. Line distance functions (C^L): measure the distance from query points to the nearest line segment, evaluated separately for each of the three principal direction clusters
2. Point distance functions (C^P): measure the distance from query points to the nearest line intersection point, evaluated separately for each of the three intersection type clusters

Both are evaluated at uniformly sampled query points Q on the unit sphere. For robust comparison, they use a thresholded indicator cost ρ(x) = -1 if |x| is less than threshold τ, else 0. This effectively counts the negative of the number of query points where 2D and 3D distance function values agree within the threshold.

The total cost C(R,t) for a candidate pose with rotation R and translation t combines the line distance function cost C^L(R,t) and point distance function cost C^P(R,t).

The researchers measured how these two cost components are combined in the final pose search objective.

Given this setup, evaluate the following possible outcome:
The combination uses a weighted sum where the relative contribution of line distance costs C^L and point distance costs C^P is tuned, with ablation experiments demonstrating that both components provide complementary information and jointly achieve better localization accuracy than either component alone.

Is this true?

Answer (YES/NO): NO